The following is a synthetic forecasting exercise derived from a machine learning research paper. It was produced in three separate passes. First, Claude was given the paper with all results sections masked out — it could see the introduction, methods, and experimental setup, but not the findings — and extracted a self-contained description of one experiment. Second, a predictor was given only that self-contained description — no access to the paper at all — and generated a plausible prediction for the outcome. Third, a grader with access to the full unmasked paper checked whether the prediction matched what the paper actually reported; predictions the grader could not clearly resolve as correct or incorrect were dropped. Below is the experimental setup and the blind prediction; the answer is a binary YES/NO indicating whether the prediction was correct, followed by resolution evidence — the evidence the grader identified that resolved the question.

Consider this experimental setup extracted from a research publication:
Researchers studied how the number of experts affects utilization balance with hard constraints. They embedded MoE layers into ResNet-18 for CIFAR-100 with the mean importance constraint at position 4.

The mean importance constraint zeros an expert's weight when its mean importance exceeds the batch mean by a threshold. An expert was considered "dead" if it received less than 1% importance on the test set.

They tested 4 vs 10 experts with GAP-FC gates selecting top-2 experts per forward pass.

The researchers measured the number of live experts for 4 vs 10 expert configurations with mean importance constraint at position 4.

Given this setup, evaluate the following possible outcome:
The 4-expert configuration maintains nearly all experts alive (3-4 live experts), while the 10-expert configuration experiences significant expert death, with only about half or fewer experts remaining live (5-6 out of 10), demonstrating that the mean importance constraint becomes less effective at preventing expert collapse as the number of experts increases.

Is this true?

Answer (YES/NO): NO